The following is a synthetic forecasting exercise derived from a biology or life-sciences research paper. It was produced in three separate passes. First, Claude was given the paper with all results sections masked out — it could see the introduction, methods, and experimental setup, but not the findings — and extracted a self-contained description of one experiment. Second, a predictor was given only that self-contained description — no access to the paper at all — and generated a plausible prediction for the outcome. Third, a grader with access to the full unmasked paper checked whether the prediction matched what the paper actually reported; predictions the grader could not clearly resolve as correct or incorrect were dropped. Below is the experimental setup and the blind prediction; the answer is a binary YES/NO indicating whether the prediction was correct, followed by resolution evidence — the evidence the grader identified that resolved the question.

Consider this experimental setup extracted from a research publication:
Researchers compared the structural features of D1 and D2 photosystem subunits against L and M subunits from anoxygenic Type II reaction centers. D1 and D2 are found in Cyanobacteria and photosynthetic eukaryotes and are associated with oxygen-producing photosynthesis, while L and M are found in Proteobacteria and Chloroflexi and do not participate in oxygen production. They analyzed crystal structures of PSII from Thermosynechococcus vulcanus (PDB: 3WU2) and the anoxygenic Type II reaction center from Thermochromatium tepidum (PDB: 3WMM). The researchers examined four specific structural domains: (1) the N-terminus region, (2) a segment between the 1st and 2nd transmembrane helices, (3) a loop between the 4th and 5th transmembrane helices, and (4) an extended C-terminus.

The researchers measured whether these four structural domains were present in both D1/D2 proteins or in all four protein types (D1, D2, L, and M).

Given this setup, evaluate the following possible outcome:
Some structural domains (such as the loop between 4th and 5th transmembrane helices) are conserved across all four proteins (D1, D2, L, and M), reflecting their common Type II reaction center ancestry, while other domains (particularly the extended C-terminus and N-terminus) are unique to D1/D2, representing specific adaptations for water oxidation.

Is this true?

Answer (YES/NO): NO